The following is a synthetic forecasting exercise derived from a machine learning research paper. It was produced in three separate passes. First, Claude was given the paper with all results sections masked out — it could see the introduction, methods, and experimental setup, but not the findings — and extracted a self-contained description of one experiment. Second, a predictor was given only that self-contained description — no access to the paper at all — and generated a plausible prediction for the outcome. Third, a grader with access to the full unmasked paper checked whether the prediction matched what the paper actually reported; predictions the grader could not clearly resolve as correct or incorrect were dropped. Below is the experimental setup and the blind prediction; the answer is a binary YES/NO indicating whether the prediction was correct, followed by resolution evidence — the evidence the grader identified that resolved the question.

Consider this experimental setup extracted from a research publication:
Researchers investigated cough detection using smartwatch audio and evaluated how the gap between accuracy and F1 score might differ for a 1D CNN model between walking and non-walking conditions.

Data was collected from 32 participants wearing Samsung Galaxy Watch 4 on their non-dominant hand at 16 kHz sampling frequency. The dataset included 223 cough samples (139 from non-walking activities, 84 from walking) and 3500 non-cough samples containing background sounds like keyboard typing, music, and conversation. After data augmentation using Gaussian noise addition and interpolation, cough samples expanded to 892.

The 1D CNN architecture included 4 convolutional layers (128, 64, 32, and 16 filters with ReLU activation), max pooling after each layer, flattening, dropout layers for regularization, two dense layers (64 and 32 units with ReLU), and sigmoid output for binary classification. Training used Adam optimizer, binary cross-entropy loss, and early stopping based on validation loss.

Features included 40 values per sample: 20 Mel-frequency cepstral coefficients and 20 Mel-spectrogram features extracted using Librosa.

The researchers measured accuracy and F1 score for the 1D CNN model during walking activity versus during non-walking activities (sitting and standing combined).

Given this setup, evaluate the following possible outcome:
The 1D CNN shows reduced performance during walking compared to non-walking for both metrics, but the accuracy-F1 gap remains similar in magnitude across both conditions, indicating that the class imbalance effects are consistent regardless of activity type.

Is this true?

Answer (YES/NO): NO